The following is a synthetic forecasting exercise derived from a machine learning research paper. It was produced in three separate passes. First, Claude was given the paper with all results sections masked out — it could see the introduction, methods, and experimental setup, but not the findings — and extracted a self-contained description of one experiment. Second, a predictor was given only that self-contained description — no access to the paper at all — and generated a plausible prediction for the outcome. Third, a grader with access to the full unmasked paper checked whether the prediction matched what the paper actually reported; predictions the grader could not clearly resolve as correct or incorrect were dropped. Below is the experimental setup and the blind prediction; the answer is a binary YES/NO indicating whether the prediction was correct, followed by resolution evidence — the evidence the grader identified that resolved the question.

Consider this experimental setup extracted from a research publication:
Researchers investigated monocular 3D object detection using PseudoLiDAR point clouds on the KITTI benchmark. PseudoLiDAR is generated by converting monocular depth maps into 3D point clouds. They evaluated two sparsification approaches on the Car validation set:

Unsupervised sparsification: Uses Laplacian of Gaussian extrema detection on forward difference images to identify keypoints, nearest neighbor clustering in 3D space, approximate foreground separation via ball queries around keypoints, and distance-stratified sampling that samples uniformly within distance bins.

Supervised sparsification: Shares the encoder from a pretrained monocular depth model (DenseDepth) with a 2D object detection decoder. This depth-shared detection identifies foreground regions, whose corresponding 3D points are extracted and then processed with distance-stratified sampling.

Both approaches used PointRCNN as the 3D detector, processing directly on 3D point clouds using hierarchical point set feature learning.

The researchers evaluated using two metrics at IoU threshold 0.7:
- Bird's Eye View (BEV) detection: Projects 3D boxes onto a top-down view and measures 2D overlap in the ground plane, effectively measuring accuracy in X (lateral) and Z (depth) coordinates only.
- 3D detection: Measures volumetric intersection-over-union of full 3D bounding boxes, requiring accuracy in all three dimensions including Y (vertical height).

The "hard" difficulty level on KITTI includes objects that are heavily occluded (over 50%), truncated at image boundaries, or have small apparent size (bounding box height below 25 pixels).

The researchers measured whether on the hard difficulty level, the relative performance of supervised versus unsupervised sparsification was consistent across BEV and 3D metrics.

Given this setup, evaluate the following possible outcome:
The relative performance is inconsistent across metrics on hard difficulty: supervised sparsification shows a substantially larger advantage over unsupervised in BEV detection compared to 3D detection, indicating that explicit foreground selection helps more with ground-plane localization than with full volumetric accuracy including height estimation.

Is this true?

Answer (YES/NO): NO